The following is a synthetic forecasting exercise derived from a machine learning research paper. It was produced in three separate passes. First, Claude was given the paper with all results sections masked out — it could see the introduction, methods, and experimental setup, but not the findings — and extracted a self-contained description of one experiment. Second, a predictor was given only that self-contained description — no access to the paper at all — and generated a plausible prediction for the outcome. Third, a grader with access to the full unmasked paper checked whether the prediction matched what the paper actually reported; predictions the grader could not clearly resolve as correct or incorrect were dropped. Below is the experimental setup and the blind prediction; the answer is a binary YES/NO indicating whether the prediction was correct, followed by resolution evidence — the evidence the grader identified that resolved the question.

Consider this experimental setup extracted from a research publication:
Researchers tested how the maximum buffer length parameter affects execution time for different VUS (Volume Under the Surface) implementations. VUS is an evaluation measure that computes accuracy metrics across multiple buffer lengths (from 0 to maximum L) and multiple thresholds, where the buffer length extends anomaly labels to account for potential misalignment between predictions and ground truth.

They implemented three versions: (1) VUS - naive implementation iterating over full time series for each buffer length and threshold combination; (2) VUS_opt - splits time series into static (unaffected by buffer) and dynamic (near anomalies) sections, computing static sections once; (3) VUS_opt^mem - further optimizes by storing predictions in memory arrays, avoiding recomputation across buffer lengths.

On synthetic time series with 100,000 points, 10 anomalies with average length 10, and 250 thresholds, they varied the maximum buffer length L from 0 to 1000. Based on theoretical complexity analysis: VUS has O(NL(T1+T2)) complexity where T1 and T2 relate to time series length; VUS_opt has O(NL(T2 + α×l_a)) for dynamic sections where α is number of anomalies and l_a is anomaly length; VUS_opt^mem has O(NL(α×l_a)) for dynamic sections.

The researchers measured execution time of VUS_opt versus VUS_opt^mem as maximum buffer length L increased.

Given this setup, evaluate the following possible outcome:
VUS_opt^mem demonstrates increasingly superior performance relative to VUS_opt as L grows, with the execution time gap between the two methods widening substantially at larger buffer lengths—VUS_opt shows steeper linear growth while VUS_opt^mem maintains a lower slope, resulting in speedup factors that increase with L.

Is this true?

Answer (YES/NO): YES